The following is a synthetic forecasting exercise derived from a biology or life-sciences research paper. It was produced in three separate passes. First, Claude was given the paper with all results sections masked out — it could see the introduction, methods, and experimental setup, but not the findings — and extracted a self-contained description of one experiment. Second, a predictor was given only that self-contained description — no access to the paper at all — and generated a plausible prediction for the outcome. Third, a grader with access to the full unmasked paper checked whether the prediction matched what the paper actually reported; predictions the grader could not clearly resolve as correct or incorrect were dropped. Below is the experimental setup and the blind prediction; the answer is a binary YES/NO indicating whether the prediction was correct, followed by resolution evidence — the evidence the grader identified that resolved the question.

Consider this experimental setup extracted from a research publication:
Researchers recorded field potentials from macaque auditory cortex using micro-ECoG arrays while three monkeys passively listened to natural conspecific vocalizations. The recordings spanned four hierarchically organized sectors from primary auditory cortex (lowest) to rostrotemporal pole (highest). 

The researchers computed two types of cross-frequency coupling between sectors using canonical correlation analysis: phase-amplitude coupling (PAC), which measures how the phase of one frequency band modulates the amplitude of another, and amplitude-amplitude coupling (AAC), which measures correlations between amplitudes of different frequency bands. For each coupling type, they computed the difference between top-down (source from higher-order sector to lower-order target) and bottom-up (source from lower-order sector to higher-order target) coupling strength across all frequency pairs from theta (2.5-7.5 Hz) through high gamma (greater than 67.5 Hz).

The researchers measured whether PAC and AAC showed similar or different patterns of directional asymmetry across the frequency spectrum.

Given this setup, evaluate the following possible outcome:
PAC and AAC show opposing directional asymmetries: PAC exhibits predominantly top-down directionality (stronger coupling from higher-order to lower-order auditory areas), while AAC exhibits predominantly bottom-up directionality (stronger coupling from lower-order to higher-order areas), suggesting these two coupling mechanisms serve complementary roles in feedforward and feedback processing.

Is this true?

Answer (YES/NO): NO